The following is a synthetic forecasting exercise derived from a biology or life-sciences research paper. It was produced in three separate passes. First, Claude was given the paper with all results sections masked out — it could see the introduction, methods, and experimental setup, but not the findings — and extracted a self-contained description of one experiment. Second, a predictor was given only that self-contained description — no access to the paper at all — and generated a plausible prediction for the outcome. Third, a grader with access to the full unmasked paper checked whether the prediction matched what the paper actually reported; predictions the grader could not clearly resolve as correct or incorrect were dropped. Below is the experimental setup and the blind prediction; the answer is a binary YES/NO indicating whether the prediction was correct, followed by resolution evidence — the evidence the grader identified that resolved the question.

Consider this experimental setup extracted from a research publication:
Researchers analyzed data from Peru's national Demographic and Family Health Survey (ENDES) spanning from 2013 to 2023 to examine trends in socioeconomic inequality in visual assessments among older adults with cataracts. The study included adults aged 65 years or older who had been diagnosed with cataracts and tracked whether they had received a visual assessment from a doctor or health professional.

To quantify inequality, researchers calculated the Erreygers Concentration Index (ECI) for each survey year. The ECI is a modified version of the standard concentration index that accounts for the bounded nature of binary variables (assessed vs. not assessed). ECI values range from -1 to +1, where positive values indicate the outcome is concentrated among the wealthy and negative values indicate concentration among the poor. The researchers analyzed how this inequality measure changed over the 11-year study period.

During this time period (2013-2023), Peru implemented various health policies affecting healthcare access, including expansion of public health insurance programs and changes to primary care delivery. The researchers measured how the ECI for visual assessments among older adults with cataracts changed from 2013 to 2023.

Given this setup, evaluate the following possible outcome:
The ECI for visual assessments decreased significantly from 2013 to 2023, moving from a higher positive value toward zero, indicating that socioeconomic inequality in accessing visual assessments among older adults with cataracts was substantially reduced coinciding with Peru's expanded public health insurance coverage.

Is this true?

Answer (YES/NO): NO